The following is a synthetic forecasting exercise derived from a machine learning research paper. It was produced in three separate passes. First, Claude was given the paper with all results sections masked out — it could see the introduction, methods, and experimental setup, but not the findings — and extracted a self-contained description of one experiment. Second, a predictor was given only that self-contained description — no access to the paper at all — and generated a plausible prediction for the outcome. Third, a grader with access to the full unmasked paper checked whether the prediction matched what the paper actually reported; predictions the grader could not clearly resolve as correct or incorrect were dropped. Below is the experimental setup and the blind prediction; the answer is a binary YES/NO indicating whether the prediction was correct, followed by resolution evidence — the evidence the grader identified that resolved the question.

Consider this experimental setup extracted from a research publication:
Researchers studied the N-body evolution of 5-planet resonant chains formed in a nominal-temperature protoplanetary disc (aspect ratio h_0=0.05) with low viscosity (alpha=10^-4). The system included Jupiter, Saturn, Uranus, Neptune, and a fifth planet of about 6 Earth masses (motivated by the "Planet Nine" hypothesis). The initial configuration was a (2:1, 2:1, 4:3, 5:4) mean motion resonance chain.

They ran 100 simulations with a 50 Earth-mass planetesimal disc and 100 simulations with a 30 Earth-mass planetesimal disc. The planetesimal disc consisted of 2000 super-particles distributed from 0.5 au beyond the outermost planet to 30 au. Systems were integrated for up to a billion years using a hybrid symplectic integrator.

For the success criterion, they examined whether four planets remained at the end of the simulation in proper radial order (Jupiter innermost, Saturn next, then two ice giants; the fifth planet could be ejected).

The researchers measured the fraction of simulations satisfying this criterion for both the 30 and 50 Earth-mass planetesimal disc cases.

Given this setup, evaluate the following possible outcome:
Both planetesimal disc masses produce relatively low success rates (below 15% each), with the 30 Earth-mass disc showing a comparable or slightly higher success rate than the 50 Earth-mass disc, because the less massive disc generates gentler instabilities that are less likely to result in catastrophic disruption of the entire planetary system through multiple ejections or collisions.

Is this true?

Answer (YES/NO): NO